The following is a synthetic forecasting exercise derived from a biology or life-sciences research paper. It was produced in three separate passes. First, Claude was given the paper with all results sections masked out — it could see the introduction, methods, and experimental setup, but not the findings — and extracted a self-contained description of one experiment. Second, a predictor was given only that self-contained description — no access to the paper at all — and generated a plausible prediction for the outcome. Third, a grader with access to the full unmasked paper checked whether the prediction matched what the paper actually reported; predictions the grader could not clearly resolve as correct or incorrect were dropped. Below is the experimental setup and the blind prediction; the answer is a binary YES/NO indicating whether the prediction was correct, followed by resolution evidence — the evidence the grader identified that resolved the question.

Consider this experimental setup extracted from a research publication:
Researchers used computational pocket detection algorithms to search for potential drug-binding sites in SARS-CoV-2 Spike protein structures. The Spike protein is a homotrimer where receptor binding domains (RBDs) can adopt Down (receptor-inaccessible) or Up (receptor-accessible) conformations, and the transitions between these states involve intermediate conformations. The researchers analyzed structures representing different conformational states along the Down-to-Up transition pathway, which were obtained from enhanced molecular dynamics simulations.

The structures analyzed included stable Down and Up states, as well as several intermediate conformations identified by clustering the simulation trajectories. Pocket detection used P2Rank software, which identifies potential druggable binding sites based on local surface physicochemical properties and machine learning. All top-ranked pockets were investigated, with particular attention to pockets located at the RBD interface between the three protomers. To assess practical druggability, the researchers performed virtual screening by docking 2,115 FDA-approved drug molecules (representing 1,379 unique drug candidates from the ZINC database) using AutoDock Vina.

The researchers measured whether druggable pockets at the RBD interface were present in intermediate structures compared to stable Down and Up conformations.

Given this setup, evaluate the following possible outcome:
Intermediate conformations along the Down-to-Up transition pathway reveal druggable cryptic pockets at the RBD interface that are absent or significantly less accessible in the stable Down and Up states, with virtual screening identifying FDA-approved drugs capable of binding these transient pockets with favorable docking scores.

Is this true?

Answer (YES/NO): YES